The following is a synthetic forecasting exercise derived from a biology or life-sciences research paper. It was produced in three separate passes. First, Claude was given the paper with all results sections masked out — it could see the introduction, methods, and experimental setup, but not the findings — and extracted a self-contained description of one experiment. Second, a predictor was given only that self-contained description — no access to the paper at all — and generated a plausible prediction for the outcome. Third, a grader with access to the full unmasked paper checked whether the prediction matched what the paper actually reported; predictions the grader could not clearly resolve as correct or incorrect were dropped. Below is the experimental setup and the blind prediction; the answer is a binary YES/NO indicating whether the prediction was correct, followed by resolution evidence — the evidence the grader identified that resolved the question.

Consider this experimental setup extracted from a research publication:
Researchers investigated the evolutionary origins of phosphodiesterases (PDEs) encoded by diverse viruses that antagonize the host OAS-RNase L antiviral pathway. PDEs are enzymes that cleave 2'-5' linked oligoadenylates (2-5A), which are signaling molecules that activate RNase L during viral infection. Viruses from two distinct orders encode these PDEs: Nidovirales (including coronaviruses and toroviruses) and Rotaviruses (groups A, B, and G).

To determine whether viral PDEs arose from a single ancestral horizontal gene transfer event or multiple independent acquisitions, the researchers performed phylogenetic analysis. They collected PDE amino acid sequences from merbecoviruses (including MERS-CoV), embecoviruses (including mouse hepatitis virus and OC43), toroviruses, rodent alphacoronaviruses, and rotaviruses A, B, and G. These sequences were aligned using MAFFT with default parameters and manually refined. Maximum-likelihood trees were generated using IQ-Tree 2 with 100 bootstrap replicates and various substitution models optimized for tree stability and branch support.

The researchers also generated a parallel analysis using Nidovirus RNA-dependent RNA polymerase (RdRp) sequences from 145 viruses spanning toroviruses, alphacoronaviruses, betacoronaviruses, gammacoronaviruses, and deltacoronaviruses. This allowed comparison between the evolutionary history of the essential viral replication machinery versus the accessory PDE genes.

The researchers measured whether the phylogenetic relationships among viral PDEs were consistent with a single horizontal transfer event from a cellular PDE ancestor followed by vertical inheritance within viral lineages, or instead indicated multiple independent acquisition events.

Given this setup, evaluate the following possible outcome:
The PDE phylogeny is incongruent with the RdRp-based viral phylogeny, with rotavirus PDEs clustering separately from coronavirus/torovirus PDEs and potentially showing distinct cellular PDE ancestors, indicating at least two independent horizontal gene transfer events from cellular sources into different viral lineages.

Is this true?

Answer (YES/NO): YES